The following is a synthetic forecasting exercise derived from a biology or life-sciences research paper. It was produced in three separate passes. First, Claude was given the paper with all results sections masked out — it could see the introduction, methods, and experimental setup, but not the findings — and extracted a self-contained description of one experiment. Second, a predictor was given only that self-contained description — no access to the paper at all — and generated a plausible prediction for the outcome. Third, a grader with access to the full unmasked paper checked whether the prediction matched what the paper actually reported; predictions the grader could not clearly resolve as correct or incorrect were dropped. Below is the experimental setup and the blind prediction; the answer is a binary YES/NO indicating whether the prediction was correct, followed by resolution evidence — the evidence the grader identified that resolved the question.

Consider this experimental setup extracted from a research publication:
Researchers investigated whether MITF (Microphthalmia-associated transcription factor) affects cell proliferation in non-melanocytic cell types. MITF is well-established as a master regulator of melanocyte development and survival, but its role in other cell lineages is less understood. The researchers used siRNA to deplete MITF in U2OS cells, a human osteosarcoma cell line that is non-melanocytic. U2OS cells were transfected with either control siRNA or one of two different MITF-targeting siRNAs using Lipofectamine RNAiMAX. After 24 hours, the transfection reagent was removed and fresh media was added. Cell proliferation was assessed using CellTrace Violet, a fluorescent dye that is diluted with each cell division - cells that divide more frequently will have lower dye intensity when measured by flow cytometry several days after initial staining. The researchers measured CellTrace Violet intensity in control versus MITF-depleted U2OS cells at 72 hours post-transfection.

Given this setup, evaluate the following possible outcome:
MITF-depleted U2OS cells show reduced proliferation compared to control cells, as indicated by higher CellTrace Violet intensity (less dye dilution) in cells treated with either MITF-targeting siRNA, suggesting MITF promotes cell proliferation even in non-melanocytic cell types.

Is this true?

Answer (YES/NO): YES